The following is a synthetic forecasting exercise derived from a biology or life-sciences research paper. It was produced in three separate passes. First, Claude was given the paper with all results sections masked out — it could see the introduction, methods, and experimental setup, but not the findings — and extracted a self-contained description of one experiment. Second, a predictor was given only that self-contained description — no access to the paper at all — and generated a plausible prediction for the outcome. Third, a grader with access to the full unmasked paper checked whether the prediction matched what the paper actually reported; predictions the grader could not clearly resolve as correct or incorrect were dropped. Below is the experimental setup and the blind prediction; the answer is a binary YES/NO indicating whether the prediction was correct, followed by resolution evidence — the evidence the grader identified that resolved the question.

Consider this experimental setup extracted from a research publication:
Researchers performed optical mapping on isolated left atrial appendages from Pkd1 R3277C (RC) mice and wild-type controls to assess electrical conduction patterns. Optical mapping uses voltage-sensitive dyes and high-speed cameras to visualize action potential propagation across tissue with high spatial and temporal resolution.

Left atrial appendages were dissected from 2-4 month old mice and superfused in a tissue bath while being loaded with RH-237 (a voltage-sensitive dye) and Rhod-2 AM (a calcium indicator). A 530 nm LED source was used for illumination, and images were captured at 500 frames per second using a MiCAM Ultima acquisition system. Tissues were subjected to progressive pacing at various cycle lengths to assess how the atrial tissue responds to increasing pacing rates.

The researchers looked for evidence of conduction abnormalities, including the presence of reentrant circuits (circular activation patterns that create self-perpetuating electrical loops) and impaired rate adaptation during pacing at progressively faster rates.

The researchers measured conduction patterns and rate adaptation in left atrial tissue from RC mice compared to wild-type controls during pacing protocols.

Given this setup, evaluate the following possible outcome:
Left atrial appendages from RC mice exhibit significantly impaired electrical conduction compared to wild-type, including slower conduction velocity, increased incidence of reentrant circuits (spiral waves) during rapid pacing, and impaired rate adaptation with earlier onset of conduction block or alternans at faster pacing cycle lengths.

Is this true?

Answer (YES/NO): NO